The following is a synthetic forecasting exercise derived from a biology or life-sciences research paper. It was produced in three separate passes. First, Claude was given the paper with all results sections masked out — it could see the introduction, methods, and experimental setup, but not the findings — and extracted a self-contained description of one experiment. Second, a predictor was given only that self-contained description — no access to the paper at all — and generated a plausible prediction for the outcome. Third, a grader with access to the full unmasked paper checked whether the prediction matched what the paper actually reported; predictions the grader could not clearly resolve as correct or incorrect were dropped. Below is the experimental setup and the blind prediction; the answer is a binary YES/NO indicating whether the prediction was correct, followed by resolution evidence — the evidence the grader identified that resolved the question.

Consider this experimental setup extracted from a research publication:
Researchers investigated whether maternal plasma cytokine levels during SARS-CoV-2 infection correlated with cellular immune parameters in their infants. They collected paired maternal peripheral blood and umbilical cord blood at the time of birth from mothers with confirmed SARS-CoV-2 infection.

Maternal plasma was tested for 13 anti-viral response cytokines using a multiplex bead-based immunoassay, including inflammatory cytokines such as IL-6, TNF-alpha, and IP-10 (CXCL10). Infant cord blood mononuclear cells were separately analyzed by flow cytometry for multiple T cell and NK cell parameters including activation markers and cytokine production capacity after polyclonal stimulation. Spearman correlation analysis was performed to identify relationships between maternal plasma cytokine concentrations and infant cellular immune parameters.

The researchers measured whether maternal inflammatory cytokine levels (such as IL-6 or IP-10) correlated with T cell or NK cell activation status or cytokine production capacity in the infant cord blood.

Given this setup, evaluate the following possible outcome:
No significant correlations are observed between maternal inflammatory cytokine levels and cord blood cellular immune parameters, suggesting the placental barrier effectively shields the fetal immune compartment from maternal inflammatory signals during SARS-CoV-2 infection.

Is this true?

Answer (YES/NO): NO